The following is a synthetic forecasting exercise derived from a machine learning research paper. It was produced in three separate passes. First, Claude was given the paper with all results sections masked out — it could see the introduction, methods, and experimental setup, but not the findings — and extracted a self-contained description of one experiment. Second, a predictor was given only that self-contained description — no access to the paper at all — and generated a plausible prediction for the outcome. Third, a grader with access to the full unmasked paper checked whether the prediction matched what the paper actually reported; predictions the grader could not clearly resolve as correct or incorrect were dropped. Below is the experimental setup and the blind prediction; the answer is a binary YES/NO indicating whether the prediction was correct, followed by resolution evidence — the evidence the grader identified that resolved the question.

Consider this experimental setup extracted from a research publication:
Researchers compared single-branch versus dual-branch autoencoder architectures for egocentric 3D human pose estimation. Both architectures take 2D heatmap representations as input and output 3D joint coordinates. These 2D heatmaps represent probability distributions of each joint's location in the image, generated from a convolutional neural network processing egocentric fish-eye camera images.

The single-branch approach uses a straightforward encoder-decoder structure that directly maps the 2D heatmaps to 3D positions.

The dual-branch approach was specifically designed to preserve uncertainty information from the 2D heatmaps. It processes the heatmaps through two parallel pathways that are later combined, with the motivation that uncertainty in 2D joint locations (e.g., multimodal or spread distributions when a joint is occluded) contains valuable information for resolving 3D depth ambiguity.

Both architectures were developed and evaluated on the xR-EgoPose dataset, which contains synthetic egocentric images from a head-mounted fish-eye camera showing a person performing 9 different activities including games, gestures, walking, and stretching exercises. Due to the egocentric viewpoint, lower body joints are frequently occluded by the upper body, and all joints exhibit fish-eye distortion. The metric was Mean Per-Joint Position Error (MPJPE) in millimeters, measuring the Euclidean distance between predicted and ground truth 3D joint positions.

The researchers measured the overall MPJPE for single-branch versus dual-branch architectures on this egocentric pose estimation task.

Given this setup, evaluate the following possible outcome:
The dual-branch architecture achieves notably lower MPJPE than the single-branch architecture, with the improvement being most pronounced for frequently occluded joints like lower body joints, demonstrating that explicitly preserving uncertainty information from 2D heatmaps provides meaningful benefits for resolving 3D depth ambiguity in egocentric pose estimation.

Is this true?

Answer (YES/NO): NO